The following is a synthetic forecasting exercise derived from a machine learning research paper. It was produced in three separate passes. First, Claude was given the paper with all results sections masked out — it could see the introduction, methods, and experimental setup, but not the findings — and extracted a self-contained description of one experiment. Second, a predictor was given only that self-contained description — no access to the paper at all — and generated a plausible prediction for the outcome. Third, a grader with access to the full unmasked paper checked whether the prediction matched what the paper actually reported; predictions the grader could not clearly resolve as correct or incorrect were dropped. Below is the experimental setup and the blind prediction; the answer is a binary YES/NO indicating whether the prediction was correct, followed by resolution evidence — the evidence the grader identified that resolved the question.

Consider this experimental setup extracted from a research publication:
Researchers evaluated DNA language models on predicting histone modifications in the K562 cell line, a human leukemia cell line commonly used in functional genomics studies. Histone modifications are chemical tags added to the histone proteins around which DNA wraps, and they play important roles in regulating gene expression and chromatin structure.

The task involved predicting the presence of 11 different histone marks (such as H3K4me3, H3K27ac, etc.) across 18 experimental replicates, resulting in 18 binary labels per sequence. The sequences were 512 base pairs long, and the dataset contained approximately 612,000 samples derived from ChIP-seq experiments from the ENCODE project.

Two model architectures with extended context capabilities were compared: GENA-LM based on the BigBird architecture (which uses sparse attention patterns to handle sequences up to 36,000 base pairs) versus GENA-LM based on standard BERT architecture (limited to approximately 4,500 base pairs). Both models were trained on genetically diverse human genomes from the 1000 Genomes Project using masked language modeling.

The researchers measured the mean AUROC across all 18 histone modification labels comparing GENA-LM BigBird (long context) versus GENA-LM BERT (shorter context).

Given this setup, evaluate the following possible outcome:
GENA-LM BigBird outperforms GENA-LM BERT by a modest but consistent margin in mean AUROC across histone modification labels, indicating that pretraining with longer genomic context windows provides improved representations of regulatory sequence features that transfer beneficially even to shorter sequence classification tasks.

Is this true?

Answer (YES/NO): NO